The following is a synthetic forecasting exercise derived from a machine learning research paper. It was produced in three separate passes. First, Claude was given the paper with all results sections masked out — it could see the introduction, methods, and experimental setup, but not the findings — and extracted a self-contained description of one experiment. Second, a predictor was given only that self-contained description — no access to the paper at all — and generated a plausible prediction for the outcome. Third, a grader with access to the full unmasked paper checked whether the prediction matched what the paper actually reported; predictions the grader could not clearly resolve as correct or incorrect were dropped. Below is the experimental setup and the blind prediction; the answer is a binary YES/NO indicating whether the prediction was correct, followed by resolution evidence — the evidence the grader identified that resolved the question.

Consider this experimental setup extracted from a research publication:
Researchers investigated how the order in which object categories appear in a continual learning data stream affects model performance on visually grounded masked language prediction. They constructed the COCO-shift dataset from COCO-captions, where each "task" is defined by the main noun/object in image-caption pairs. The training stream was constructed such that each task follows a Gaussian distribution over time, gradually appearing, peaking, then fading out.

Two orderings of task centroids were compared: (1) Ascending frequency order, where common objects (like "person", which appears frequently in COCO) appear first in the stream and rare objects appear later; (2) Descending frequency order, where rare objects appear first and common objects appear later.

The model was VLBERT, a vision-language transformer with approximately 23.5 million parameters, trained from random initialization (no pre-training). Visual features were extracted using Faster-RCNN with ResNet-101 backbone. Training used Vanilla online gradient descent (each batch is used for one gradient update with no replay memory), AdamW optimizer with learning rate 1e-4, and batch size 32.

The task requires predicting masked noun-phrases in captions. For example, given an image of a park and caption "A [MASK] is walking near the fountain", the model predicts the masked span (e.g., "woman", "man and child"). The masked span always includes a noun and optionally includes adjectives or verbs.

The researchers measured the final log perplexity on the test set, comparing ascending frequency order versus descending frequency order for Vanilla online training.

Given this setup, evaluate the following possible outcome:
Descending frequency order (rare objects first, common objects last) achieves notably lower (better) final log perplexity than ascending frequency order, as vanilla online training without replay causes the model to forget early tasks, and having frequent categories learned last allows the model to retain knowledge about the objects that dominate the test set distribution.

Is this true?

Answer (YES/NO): NO